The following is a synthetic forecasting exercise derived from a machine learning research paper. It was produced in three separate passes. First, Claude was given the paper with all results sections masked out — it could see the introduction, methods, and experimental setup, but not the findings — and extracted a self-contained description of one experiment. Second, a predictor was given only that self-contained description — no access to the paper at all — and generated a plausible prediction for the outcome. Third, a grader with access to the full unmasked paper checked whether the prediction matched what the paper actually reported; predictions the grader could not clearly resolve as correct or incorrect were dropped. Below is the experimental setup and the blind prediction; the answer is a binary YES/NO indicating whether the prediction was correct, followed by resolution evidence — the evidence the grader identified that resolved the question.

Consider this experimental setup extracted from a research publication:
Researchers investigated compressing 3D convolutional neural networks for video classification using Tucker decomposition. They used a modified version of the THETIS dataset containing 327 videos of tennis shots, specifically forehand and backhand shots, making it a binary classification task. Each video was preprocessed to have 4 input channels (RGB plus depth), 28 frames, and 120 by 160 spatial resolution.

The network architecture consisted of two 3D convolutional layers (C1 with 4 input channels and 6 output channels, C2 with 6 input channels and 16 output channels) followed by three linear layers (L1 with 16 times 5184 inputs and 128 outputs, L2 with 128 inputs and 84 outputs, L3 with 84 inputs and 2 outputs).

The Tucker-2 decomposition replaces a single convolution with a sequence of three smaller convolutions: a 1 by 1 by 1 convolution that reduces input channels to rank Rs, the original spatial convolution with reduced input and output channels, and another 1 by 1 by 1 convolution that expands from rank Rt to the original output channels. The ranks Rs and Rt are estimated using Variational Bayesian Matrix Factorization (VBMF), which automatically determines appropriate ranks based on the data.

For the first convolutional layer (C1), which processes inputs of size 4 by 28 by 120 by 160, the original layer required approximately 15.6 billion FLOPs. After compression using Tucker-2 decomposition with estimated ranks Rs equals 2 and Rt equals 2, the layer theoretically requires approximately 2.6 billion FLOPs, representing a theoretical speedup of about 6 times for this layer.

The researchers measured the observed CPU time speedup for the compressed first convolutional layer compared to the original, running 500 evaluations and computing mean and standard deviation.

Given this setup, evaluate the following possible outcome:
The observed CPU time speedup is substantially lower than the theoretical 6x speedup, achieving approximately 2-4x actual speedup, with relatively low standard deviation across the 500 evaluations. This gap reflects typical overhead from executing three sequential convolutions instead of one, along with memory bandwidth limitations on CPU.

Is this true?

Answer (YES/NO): NO